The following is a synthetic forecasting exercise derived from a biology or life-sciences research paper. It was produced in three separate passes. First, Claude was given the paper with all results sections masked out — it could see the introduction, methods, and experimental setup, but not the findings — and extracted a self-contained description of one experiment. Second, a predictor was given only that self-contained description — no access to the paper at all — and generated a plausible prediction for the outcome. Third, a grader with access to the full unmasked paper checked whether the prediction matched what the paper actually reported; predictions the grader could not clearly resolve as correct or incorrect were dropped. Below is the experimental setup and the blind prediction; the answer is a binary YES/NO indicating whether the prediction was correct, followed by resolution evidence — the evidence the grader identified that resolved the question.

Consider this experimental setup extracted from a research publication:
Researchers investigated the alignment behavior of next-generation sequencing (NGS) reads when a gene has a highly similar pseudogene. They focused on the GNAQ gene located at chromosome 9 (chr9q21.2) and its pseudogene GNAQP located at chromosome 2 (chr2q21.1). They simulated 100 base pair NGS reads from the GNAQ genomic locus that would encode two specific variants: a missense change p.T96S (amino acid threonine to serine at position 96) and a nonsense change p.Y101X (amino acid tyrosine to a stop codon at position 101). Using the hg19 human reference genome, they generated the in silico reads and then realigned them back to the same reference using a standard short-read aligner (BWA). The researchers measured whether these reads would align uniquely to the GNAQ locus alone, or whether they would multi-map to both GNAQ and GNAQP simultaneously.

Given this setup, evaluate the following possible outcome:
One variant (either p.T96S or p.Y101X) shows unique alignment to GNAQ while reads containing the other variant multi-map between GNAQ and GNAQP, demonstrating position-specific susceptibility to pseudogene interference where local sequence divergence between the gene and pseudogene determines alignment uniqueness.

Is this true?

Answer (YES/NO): NO